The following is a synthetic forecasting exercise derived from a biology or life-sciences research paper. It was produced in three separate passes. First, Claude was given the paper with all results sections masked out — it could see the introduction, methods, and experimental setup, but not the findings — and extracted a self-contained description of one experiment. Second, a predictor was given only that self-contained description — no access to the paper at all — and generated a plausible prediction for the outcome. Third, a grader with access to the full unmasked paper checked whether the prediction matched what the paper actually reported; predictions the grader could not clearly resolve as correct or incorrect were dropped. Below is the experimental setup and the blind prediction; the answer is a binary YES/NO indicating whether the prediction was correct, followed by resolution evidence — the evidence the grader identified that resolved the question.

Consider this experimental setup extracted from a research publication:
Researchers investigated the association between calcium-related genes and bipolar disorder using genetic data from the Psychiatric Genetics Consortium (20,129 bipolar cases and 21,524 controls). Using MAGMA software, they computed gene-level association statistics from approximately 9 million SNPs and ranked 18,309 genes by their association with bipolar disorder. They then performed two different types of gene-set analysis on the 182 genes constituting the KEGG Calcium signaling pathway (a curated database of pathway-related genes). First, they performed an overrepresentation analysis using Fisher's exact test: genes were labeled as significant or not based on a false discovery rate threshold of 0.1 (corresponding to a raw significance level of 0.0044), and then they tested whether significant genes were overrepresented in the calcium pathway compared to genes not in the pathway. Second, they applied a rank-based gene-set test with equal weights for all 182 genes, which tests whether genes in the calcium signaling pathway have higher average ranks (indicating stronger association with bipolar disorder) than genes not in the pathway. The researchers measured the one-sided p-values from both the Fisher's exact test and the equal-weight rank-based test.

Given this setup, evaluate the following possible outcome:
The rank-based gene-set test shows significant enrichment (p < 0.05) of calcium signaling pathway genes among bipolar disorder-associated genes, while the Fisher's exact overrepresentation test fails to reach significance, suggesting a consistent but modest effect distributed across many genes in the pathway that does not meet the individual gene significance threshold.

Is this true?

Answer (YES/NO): NO